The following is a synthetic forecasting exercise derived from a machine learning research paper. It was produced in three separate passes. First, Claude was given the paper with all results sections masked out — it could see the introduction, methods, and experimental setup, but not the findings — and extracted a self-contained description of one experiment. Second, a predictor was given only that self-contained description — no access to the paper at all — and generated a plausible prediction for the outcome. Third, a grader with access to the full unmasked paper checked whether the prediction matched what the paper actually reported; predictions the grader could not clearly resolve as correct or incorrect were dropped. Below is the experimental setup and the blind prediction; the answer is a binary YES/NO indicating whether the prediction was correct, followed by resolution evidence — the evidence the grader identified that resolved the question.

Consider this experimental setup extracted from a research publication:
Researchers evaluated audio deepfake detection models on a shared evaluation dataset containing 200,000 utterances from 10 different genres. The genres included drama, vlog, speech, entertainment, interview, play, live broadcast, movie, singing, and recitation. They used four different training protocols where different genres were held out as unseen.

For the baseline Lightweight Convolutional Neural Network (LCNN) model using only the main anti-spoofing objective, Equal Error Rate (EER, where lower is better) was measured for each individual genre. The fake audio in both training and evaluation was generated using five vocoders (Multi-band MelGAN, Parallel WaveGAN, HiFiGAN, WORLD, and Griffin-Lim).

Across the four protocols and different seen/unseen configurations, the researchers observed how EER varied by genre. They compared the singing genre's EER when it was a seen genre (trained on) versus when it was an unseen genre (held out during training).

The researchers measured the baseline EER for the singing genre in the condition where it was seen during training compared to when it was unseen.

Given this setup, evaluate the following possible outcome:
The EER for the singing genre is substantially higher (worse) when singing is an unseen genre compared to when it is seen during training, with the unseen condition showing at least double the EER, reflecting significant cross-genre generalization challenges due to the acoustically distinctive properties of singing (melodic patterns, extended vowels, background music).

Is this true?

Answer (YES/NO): NO